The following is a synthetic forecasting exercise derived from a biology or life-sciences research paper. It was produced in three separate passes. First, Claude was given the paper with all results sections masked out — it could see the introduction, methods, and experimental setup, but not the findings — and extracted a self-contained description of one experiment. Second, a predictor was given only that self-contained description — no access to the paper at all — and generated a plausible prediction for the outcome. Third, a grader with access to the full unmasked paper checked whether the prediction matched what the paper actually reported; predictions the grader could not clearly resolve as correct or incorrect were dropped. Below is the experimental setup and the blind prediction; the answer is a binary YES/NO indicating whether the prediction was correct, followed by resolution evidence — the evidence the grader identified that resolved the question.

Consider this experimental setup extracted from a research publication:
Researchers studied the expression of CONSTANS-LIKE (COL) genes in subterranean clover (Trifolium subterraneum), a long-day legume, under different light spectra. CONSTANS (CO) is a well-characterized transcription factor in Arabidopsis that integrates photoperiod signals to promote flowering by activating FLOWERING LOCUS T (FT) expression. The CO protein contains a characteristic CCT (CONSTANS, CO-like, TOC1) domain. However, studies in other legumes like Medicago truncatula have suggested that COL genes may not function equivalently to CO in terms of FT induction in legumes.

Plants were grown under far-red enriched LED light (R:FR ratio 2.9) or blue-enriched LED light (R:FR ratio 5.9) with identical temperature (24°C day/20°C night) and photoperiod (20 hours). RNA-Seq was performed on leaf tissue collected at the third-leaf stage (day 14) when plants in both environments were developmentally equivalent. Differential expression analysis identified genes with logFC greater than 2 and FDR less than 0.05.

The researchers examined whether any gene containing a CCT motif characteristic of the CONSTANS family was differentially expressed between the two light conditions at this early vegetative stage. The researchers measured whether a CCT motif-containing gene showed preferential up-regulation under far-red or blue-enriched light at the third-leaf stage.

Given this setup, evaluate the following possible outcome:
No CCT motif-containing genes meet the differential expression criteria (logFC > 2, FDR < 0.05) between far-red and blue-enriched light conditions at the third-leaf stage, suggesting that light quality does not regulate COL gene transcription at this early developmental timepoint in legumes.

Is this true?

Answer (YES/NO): NO